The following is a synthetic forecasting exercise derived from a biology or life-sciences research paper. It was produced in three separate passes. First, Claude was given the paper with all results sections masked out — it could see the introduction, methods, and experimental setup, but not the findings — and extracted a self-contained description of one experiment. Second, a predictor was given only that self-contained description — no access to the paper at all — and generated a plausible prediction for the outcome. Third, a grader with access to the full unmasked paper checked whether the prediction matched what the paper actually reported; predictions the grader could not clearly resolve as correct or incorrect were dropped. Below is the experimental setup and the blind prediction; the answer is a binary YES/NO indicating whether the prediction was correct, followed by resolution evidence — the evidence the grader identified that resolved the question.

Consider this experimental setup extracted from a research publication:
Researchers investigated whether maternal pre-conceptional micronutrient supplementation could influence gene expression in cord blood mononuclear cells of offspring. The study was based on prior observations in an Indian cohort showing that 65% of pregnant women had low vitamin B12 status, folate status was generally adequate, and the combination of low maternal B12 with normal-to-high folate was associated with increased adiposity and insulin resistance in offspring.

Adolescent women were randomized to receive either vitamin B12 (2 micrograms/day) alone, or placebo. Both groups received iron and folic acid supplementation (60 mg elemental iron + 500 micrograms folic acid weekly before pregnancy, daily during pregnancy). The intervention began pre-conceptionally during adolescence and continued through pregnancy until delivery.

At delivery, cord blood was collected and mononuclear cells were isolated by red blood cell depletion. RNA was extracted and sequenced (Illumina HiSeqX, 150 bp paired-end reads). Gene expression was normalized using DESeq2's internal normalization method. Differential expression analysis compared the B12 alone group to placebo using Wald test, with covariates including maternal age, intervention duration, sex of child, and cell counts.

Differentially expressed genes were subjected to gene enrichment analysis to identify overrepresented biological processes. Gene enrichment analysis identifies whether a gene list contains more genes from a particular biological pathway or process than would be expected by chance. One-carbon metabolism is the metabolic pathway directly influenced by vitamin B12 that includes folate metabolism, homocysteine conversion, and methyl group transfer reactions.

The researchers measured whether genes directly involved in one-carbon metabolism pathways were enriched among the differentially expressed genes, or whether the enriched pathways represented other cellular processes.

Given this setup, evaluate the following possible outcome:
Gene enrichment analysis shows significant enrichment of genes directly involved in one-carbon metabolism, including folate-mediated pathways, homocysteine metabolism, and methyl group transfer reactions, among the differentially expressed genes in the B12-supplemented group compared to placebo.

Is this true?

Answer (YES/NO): NO